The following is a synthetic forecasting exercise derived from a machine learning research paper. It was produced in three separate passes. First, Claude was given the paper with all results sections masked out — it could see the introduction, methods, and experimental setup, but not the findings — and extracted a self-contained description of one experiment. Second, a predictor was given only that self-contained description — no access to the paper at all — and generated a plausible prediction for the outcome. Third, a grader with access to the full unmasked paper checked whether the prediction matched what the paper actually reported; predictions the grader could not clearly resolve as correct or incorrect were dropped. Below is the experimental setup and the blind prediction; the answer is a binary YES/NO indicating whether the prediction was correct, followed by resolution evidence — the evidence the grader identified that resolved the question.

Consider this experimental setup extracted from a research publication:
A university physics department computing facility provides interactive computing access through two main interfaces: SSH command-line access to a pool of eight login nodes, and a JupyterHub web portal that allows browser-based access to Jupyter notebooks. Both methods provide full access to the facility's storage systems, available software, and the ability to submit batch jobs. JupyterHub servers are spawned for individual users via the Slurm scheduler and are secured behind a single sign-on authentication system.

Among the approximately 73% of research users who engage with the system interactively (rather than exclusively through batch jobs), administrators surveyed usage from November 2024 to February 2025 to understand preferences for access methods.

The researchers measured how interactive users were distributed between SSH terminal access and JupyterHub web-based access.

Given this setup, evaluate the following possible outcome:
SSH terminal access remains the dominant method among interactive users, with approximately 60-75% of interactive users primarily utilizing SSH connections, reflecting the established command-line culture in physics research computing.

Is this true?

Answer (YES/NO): NO